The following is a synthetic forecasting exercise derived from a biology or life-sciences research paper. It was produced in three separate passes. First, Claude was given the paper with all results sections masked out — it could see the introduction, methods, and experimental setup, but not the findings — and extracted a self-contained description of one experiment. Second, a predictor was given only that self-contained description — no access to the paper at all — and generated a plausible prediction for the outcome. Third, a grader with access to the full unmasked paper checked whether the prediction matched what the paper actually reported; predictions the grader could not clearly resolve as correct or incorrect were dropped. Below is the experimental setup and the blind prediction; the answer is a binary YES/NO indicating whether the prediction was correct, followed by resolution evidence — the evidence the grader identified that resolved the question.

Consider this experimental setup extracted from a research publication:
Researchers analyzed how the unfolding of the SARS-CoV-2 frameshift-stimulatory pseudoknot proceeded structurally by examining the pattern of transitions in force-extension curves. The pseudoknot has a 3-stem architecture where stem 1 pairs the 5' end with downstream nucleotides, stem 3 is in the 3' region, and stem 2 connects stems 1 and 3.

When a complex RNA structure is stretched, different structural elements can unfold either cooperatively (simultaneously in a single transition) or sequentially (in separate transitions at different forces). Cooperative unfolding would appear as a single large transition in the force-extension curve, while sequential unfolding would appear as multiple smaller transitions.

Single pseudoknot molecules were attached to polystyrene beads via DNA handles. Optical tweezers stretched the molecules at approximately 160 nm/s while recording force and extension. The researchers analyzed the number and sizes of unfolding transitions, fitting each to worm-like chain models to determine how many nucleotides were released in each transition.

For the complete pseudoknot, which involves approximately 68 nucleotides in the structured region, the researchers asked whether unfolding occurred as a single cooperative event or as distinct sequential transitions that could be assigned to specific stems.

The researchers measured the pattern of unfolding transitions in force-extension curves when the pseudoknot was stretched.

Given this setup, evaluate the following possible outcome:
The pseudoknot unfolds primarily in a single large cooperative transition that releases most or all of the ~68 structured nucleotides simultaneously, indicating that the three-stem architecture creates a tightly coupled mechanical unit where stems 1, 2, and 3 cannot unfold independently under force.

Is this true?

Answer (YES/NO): NO